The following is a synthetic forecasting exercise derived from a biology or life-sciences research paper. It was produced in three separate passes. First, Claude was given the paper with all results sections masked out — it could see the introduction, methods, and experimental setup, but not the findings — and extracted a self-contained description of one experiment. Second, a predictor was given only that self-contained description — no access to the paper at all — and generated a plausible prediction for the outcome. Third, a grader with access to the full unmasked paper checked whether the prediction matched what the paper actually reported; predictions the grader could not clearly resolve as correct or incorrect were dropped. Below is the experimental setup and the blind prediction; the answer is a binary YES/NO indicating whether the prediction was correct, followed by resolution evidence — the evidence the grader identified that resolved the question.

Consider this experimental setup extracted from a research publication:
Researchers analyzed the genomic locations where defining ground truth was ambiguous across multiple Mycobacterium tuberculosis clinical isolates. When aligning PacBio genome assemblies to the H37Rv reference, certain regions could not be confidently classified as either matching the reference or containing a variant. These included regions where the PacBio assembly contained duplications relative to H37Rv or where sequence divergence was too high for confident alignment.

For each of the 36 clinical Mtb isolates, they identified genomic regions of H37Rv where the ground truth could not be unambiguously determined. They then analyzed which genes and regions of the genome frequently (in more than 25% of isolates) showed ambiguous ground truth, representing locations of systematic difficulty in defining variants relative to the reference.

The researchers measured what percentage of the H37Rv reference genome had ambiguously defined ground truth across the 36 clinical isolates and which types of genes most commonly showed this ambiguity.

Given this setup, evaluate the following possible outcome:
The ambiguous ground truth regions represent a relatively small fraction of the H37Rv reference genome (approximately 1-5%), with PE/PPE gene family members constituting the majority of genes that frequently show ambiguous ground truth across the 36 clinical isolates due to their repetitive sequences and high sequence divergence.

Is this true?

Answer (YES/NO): NO